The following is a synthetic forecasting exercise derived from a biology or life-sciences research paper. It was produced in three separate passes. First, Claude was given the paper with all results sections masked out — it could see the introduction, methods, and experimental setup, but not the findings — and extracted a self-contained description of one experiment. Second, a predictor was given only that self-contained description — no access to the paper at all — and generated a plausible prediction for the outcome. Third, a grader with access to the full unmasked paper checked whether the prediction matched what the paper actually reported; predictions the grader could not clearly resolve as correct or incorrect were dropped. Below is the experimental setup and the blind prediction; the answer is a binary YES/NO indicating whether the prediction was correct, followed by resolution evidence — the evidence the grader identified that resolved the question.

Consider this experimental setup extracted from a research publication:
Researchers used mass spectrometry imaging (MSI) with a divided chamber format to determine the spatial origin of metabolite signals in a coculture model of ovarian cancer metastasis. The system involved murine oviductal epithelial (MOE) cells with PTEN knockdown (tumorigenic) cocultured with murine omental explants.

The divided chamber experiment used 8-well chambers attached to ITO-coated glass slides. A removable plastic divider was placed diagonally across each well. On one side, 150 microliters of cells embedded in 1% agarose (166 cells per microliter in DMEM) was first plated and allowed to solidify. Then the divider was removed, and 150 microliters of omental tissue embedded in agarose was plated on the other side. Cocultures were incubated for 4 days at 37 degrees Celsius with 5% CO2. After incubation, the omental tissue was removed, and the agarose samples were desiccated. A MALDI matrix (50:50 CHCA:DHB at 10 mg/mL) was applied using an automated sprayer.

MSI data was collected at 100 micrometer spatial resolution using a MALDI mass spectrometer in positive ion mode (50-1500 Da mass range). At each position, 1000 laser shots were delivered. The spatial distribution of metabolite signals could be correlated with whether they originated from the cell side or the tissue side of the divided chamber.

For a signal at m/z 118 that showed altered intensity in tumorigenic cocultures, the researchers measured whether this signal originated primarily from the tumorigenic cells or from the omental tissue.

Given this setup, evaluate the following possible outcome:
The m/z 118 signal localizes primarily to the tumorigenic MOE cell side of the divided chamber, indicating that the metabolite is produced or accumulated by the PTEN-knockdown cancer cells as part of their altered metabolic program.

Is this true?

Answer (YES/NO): YES